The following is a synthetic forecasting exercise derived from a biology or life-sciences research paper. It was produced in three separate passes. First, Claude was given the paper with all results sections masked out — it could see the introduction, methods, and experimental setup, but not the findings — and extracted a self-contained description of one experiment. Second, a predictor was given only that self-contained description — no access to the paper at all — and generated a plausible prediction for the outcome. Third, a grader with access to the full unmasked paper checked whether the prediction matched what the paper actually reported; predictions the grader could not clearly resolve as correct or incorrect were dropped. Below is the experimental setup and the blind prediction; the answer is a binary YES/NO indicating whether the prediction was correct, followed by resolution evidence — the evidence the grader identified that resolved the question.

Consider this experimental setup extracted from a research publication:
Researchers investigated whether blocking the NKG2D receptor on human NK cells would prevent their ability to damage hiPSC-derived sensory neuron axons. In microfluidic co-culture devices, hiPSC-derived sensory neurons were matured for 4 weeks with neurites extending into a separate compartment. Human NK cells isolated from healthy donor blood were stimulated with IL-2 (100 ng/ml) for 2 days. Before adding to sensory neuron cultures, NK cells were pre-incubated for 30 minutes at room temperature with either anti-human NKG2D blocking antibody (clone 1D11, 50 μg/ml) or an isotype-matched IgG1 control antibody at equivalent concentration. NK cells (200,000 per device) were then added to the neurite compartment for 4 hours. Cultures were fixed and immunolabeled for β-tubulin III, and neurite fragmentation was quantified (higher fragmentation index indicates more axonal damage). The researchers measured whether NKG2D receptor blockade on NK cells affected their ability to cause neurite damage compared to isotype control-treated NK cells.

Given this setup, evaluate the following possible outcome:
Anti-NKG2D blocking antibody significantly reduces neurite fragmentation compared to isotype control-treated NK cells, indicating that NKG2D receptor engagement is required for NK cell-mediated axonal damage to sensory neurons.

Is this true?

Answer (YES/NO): YES